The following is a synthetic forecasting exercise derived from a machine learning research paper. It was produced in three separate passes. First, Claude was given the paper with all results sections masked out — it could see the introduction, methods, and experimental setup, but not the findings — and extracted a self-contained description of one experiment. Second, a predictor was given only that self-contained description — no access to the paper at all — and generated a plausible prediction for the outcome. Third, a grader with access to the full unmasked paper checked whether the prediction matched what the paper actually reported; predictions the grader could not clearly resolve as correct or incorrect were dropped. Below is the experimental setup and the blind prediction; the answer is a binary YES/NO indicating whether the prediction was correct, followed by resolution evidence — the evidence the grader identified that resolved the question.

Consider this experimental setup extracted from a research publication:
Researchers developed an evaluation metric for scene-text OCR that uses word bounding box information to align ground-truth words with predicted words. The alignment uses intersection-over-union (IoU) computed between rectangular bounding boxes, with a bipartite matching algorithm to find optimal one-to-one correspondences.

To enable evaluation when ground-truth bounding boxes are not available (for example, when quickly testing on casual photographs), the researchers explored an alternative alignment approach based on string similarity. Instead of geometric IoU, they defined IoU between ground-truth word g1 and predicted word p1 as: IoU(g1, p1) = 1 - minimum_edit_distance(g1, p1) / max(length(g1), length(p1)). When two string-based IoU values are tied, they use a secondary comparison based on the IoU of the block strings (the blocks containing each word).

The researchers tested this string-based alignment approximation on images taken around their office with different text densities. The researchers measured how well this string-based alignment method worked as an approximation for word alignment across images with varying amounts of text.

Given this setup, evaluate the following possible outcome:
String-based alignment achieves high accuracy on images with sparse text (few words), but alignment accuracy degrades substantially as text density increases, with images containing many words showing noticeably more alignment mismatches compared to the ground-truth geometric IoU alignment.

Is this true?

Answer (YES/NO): YES